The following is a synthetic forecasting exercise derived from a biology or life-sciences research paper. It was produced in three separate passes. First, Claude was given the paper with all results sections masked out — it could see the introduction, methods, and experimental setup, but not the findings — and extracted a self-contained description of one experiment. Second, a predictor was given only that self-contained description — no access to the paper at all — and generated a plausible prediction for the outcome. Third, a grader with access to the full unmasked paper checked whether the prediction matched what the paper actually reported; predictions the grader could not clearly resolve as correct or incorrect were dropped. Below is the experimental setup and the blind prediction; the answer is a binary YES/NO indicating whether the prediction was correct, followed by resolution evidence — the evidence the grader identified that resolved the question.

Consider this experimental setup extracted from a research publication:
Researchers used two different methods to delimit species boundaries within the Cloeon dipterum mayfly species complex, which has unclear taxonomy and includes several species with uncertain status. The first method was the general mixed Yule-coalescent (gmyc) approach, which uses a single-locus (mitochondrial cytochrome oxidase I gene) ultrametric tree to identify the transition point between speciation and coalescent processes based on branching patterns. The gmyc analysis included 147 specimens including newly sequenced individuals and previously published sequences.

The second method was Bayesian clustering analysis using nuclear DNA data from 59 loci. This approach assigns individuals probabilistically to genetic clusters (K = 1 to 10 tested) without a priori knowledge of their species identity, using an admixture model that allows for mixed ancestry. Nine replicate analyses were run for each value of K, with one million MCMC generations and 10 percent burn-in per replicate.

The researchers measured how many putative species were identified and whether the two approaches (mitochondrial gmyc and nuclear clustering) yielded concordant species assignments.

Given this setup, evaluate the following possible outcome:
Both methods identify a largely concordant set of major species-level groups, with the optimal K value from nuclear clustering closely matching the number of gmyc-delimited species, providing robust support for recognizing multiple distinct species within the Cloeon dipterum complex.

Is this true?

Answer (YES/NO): YES